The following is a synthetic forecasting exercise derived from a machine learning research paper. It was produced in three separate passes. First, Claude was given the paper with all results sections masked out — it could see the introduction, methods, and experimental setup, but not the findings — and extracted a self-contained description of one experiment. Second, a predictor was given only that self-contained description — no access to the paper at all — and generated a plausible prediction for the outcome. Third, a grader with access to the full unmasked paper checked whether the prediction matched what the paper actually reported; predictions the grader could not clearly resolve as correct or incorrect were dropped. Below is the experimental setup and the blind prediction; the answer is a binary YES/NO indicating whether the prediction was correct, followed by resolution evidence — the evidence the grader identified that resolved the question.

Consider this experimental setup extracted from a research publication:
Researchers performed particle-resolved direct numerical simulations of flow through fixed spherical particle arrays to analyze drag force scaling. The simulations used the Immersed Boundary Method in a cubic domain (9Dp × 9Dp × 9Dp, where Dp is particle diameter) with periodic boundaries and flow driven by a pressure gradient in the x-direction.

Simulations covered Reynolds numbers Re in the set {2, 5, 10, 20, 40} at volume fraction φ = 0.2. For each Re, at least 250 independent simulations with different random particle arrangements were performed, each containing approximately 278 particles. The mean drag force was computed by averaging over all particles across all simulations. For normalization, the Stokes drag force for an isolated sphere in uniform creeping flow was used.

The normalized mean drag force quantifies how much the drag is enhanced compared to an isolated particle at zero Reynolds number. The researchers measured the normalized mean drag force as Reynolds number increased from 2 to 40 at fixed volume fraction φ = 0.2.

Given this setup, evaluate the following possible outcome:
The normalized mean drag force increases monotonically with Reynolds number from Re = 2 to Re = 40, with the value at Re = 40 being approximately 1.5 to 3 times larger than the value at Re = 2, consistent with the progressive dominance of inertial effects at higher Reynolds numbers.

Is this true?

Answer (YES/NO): YES